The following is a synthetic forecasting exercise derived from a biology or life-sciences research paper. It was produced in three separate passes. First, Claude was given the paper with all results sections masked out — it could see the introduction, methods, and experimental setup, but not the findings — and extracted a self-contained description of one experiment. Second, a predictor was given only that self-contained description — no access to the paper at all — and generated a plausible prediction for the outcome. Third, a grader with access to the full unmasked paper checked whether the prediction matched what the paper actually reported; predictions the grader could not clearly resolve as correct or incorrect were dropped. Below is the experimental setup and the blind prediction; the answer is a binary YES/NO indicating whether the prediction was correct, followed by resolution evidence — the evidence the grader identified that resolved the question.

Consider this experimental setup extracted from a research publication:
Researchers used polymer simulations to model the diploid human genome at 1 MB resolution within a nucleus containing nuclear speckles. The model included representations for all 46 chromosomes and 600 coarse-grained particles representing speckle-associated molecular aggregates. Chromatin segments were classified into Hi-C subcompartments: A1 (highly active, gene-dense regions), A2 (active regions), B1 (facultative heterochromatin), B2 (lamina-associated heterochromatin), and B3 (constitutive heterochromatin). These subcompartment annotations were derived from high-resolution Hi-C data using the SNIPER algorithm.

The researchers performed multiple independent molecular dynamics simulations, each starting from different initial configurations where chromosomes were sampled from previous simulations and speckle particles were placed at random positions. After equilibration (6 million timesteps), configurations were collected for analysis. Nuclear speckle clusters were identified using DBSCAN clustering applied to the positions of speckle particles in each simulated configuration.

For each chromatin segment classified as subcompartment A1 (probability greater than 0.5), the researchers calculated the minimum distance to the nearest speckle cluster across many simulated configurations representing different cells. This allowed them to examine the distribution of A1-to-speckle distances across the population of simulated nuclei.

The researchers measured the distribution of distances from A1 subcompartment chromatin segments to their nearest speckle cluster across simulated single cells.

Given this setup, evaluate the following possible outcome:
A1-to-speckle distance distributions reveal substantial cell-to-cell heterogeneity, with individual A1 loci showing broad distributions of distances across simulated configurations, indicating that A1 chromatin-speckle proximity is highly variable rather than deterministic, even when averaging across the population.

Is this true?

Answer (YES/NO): NO